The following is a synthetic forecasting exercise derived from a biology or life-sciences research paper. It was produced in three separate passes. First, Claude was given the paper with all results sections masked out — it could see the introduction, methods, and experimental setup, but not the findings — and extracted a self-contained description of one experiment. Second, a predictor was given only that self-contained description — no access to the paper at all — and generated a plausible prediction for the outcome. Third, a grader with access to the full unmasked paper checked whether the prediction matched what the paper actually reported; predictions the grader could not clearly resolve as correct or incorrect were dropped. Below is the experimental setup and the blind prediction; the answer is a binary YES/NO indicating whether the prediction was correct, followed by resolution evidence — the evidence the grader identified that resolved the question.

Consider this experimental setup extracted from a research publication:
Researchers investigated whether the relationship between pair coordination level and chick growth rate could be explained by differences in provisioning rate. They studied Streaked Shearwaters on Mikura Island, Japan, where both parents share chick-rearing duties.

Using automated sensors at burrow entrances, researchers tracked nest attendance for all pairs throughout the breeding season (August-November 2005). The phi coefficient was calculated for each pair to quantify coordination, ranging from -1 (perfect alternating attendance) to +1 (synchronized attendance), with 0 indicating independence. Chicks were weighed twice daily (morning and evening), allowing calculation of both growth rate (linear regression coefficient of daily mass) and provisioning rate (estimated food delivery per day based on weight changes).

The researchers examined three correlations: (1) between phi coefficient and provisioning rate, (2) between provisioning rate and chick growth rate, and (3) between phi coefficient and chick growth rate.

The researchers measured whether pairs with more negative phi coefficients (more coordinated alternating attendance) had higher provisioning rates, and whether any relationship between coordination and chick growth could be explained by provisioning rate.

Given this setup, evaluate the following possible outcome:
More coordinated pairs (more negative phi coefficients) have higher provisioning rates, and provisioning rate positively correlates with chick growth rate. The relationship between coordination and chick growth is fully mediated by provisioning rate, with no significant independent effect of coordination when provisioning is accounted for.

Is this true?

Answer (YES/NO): NO